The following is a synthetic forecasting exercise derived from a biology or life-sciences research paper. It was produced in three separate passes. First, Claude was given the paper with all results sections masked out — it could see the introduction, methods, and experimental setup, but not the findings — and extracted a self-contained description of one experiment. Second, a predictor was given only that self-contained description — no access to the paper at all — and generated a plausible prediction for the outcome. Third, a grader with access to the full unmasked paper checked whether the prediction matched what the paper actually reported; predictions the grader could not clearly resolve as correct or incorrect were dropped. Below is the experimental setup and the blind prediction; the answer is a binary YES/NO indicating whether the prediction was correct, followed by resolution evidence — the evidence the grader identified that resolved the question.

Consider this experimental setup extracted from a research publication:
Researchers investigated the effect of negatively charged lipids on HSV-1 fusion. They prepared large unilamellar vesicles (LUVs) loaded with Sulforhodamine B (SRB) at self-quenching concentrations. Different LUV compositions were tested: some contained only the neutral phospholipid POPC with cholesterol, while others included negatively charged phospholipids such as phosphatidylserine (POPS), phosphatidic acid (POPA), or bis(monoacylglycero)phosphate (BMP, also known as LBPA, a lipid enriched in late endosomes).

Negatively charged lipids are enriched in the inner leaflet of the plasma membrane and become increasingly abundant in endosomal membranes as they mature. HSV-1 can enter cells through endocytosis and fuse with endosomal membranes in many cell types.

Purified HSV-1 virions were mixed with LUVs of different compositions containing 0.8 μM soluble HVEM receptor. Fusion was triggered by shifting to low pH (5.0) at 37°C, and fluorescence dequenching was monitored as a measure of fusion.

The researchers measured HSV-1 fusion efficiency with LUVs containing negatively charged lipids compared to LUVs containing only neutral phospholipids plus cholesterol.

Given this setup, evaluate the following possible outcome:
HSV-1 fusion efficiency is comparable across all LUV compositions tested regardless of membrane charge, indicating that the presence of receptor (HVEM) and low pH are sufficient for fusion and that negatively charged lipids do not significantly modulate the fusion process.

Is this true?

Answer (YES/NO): NO